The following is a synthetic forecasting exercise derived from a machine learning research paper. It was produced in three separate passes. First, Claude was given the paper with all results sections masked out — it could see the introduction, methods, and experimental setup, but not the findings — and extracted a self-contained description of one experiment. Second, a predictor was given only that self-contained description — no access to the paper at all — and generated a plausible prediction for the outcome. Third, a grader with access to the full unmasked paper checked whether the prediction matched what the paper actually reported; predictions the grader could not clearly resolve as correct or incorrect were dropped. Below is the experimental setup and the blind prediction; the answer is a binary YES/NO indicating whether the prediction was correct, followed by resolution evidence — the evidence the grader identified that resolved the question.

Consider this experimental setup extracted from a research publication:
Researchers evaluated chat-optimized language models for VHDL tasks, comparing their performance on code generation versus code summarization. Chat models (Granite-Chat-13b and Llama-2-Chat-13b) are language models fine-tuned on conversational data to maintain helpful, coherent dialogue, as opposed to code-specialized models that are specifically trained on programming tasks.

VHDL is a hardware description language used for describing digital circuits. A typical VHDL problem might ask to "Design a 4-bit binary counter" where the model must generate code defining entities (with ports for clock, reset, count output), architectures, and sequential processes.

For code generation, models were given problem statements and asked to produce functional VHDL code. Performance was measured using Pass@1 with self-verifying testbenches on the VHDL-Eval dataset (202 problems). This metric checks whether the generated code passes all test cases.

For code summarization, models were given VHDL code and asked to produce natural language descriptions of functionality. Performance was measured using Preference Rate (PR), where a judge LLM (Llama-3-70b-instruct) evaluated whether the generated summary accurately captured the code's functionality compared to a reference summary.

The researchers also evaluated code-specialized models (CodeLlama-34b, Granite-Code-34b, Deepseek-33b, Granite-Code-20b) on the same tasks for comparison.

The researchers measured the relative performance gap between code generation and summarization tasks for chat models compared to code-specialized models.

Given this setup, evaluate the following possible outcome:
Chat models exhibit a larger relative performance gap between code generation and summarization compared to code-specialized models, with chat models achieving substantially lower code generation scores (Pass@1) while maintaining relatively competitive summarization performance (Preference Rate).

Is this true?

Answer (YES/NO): YES